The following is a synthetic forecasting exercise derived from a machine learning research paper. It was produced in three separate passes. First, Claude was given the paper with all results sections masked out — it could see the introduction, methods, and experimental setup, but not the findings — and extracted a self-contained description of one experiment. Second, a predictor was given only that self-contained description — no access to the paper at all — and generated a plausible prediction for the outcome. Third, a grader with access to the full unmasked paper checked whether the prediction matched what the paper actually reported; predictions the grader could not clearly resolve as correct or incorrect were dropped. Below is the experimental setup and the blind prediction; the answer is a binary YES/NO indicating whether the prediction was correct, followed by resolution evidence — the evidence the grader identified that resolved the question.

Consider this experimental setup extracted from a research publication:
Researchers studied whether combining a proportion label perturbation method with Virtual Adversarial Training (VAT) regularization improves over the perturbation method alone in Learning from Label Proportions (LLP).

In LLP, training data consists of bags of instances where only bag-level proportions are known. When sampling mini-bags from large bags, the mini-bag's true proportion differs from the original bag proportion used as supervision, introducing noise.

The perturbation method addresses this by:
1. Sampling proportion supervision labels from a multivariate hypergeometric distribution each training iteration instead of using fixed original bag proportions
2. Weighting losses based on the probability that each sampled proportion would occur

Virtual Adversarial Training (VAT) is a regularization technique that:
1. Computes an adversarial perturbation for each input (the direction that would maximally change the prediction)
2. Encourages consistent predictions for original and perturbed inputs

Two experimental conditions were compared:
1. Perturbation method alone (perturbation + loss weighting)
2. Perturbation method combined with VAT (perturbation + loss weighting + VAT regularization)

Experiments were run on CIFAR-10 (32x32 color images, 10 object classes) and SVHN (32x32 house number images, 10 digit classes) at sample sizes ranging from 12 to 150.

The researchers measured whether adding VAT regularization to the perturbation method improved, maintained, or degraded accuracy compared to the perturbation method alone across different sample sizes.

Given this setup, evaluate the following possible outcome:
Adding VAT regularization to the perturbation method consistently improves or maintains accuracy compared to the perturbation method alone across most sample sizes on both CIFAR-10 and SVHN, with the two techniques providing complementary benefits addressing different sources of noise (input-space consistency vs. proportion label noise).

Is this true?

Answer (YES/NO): NO